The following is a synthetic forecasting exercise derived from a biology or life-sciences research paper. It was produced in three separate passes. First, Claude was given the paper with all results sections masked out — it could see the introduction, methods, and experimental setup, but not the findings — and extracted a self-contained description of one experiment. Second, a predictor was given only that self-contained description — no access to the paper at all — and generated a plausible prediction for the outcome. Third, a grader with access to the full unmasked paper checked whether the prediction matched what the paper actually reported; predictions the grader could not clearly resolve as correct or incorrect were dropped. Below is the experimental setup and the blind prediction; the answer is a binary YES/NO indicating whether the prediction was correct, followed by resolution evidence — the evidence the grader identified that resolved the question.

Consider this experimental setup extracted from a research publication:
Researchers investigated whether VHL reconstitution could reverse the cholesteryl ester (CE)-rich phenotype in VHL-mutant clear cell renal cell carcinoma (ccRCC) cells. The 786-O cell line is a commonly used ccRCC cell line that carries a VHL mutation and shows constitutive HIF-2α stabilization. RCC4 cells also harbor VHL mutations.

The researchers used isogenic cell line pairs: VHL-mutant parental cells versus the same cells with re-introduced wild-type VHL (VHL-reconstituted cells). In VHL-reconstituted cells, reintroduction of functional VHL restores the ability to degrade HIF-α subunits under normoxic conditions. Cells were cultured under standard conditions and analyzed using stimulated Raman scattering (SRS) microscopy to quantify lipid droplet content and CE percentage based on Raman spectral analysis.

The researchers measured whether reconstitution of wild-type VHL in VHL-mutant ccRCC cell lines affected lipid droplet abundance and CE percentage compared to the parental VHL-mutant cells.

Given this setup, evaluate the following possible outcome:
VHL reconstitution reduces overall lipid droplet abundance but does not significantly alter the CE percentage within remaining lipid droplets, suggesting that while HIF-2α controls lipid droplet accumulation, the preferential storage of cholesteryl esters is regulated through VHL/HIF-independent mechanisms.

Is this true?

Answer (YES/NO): NO